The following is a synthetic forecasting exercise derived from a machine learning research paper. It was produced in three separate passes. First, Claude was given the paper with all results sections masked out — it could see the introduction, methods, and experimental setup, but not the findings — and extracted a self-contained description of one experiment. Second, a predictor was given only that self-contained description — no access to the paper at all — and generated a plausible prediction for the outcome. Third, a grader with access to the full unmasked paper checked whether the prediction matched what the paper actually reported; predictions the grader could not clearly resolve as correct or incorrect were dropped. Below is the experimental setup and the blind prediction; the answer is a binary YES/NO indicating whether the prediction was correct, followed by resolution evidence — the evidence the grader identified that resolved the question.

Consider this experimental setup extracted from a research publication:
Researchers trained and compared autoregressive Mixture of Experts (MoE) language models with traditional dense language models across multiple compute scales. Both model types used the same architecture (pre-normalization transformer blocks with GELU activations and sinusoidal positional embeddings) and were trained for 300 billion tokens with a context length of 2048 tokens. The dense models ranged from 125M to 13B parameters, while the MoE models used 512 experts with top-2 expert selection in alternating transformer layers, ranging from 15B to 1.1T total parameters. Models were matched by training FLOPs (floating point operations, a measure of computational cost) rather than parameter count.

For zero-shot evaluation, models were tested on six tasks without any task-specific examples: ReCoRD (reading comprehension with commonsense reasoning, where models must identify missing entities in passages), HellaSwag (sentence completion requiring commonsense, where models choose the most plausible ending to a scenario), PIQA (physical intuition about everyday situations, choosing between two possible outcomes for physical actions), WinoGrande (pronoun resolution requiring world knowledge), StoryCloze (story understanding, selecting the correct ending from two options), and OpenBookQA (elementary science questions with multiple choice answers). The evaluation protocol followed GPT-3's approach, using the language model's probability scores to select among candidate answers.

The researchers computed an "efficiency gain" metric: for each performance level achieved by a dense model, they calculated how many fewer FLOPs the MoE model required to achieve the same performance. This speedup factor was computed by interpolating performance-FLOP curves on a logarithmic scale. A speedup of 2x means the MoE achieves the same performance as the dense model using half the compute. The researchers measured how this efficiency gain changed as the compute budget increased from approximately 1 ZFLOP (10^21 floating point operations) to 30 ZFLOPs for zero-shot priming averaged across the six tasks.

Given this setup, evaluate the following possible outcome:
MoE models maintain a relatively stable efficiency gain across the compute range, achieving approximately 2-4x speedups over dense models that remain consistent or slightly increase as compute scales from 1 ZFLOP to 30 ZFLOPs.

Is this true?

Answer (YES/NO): NO